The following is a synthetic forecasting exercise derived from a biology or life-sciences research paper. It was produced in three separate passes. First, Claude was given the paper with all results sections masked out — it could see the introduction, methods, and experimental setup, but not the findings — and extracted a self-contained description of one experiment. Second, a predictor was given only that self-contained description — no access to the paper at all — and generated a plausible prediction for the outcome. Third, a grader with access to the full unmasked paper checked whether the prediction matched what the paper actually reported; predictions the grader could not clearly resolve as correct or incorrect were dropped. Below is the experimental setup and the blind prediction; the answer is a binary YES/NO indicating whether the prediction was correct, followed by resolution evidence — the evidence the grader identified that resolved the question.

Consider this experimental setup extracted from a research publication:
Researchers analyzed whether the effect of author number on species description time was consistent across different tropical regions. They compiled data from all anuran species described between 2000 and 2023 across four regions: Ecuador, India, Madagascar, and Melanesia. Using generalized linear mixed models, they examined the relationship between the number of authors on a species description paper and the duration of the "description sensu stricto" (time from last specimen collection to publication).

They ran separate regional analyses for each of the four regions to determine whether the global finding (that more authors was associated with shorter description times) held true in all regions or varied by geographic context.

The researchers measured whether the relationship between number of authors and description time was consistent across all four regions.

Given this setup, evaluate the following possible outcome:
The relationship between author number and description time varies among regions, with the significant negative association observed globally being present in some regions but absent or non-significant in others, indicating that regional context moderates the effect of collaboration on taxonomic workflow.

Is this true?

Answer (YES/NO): NO